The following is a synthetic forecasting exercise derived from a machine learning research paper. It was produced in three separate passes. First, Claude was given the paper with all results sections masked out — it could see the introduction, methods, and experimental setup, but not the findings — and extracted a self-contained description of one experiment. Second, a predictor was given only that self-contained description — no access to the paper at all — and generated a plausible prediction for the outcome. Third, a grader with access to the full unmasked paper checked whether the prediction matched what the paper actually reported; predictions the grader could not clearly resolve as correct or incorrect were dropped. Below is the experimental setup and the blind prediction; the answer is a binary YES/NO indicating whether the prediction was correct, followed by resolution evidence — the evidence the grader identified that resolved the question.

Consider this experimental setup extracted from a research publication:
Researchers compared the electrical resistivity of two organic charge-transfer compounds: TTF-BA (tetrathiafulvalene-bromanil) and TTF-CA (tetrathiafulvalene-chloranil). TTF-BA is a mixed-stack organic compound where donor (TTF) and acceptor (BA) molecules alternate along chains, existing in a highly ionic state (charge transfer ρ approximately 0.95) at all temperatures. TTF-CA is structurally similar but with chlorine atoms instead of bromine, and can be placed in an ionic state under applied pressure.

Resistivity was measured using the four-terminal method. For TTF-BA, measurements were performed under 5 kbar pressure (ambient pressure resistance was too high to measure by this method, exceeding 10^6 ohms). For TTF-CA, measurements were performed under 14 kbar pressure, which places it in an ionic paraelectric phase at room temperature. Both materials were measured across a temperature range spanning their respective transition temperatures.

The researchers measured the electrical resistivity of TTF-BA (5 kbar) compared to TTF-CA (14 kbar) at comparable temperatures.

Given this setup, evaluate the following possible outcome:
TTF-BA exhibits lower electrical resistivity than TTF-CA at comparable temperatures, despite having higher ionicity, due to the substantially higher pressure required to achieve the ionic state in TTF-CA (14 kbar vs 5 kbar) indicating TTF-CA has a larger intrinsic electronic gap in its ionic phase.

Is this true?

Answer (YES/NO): NO